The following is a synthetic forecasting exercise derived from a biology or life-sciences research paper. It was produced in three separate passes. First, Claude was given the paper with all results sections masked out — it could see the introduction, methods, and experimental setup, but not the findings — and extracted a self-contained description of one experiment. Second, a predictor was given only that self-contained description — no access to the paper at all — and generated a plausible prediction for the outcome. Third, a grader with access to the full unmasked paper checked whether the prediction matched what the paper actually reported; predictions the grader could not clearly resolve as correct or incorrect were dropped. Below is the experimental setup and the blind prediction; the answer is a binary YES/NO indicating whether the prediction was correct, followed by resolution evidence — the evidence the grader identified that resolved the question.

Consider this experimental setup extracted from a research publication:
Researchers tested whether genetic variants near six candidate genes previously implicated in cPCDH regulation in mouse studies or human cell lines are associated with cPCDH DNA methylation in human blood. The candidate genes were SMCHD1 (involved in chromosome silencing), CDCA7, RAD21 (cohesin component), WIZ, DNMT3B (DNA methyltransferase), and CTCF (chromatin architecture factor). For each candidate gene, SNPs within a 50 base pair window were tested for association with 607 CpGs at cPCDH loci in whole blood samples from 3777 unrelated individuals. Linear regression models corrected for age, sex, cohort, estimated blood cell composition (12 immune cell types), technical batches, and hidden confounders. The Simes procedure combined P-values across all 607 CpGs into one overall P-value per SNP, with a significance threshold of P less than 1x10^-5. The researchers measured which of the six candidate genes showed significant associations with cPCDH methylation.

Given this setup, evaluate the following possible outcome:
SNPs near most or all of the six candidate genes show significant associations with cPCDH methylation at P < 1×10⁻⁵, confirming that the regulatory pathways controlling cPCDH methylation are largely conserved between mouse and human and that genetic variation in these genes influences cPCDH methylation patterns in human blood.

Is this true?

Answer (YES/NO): NO